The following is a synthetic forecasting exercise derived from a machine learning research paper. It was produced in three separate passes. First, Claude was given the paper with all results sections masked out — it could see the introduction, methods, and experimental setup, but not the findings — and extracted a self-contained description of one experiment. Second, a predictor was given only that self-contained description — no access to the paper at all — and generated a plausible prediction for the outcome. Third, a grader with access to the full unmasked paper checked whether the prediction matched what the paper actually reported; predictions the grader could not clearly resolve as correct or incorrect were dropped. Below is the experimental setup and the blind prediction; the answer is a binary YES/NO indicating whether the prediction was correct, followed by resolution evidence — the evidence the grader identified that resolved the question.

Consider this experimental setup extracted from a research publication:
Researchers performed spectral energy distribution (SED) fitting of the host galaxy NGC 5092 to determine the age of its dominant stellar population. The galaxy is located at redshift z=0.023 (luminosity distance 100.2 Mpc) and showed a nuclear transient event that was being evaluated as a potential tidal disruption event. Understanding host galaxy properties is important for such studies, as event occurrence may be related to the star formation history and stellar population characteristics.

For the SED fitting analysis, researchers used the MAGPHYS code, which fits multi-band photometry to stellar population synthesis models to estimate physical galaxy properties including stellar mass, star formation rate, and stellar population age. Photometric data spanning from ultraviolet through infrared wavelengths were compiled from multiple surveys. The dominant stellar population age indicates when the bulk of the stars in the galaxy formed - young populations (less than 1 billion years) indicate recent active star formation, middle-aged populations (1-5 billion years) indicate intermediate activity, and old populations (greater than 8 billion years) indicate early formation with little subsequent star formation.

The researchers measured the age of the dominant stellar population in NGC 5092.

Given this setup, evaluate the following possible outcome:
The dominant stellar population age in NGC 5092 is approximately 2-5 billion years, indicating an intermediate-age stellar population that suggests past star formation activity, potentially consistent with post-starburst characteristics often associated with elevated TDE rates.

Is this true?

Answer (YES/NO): NO